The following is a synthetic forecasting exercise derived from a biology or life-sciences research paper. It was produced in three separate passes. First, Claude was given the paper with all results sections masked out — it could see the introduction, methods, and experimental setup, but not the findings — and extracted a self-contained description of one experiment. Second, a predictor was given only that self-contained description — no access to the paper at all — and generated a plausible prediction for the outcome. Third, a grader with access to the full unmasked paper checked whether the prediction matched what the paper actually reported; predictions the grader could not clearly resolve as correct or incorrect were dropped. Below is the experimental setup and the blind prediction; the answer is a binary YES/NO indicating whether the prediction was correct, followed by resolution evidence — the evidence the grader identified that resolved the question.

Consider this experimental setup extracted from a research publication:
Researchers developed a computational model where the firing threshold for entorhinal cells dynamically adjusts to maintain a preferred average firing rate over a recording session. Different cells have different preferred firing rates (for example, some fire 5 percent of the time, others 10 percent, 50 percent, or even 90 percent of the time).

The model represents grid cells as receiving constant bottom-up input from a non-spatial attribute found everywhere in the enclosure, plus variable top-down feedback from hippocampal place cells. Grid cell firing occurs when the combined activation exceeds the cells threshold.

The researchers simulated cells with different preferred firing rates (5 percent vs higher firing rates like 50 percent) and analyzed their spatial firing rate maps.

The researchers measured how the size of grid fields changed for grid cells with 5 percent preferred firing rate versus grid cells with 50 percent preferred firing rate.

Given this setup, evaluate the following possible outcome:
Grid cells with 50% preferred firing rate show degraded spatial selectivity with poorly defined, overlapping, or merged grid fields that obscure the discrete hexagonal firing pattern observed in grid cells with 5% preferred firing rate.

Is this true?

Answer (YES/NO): NO